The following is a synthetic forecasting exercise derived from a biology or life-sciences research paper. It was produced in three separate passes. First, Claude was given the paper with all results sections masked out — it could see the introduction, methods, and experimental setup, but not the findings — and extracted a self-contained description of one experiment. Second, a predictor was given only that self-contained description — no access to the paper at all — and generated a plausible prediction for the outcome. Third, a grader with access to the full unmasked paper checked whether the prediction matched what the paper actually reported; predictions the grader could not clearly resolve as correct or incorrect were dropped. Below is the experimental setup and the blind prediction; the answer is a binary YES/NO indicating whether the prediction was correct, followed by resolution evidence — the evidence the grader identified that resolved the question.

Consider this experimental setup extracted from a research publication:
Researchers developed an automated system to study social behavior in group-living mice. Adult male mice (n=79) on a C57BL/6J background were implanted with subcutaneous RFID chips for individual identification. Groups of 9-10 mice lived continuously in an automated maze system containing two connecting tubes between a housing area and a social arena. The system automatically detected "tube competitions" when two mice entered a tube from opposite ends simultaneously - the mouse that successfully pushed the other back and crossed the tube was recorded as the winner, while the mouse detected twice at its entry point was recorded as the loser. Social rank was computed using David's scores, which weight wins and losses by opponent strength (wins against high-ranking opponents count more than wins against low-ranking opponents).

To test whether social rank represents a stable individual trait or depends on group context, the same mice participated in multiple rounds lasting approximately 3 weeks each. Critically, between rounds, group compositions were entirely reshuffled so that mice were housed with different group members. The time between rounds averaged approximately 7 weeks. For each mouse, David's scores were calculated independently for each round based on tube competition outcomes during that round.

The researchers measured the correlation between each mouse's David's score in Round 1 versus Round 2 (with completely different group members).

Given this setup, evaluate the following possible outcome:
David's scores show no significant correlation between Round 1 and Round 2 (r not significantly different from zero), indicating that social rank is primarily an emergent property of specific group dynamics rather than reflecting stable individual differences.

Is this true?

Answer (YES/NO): NO